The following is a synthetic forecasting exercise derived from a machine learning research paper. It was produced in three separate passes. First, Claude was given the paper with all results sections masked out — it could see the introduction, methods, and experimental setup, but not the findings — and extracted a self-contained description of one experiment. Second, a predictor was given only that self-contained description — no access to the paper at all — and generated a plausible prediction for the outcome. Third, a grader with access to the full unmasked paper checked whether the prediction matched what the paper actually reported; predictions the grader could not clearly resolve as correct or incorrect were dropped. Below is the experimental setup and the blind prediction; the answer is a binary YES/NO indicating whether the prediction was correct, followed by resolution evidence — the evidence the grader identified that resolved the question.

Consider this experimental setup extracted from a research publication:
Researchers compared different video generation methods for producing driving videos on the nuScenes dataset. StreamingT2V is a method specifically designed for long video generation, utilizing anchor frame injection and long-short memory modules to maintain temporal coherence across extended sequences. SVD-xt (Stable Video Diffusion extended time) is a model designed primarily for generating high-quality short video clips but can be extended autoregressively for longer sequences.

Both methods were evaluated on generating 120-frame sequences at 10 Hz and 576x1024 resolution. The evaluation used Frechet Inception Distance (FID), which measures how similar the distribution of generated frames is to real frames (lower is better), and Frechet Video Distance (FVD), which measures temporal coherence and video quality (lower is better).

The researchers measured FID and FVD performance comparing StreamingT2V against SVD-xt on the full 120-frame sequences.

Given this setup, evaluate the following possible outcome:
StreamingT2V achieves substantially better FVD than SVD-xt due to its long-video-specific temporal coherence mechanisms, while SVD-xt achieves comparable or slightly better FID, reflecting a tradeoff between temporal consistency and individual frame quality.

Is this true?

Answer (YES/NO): NO